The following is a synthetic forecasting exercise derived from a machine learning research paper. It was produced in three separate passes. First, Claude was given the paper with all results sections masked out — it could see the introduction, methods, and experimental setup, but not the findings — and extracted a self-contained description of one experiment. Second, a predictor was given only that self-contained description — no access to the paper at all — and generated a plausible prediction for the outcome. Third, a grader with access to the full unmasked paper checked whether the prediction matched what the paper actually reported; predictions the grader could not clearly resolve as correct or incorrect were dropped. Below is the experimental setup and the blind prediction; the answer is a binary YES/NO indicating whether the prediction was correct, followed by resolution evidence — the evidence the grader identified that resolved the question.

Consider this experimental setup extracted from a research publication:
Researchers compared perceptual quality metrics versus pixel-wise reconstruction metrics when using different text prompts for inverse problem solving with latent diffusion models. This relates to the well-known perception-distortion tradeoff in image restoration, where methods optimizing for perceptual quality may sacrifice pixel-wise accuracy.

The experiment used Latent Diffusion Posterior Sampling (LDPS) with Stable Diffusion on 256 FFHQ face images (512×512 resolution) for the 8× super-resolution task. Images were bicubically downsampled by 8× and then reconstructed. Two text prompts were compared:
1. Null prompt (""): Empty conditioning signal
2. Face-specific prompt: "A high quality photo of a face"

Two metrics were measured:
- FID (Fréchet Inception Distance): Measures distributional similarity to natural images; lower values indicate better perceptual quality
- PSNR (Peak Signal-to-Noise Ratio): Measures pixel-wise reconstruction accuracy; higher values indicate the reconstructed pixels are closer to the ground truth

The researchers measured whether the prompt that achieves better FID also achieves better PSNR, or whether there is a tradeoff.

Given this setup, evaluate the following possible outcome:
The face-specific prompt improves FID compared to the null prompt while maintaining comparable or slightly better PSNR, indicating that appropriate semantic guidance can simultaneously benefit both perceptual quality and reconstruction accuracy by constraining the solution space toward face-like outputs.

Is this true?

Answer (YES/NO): YES